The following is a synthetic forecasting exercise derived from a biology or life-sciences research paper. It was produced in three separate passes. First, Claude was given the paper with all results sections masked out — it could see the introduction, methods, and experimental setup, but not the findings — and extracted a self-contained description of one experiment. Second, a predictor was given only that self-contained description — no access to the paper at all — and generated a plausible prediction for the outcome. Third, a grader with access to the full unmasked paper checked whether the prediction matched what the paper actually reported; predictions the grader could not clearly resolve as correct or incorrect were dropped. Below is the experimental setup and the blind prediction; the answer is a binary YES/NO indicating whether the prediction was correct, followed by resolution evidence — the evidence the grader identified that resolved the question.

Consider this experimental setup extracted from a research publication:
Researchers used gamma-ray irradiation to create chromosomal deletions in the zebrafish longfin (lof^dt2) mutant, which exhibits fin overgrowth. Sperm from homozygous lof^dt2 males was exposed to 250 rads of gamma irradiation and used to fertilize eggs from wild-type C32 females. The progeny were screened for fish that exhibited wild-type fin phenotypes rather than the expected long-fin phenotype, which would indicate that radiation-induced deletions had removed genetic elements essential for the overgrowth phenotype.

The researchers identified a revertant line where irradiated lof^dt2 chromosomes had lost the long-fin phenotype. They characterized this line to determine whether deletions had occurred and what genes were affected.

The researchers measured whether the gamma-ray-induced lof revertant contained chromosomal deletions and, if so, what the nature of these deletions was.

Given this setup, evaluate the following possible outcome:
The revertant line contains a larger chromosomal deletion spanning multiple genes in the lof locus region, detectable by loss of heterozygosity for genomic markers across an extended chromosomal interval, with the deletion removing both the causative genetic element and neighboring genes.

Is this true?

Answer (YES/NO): YES